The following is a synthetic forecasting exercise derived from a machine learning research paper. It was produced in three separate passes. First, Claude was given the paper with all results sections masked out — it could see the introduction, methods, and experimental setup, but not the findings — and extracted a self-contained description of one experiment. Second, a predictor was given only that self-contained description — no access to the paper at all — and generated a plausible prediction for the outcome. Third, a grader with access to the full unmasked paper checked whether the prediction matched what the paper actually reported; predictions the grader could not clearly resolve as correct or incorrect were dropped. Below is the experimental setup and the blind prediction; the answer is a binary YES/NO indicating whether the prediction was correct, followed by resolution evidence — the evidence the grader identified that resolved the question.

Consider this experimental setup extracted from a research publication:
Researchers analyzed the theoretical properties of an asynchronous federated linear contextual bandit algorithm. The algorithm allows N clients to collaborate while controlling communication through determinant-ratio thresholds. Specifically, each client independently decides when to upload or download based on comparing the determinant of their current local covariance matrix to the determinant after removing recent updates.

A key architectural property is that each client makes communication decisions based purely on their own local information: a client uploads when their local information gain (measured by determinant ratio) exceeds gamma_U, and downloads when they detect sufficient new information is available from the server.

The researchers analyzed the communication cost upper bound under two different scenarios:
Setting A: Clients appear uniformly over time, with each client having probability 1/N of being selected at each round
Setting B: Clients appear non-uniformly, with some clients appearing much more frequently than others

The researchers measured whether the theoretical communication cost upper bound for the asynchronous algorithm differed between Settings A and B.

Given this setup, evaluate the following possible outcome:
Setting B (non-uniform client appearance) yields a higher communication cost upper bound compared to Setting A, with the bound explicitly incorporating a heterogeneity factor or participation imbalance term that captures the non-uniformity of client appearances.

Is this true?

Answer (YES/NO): NO